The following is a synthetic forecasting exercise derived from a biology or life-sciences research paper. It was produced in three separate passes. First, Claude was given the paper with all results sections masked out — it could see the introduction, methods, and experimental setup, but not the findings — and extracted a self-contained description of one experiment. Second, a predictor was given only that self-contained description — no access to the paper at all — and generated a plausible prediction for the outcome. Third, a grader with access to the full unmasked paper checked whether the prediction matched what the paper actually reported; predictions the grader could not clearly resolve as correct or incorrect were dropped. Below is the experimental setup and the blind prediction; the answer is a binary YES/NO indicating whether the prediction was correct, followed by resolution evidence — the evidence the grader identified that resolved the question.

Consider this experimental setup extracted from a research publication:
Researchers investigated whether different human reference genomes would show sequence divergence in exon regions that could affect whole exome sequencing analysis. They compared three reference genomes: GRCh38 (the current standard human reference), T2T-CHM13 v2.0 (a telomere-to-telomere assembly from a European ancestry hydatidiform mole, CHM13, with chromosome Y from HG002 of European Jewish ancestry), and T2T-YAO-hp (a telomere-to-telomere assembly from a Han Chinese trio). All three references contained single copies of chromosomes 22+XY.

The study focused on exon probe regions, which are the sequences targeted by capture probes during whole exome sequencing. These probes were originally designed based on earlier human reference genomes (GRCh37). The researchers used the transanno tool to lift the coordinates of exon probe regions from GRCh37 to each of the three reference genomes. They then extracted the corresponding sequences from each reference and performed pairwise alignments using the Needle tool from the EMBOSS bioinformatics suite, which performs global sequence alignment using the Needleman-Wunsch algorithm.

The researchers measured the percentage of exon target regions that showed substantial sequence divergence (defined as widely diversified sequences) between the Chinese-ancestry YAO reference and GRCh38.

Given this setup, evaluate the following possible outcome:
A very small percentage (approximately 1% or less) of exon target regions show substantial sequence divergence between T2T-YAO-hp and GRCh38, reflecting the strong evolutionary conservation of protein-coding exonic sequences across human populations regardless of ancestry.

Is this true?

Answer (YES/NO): YES